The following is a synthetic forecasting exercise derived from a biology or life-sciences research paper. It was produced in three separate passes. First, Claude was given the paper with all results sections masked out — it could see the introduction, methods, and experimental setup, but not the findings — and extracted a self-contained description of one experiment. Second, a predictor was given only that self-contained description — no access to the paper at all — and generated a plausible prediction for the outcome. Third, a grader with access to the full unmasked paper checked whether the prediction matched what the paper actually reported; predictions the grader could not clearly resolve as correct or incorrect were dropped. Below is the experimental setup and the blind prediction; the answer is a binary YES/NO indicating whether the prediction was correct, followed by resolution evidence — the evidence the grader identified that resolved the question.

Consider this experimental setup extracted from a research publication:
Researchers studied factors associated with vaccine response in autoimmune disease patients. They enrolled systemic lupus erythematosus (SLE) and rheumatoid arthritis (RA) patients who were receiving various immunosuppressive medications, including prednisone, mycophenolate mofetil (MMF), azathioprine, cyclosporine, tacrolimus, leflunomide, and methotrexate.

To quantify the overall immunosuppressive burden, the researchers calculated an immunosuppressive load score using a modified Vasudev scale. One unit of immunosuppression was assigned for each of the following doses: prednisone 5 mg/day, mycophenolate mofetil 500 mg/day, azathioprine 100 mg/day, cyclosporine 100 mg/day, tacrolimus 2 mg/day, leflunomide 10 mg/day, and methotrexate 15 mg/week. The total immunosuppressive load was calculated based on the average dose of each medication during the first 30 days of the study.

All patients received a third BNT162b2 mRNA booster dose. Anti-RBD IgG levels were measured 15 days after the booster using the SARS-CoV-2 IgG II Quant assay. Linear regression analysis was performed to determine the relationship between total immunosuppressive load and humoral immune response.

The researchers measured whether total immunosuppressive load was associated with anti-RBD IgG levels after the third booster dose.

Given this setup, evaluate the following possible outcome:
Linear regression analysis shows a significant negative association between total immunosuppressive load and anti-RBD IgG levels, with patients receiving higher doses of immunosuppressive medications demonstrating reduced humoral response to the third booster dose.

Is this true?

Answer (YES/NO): YES